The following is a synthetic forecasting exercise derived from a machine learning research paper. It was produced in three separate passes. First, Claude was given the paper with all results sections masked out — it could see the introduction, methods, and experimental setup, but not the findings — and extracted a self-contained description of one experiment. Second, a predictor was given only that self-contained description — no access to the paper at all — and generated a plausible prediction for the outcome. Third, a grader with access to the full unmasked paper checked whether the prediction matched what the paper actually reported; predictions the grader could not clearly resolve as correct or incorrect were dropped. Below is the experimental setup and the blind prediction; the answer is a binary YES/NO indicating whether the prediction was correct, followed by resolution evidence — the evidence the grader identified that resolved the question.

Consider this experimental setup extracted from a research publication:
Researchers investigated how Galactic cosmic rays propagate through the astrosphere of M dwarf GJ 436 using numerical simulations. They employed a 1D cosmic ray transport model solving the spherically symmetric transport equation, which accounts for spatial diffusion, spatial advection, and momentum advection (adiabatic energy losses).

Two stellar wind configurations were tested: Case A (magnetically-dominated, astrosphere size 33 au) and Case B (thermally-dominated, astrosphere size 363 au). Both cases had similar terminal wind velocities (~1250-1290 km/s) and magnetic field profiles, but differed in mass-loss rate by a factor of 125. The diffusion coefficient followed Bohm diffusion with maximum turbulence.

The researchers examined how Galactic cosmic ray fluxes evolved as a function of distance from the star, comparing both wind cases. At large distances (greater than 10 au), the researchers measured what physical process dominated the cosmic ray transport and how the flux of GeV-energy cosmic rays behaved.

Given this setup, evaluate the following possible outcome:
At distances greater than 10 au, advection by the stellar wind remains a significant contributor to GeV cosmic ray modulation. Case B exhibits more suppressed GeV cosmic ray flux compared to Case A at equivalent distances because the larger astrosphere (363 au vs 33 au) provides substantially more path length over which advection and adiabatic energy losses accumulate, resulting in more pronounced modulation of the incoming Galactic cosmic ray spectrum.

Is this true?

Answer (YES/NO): NO